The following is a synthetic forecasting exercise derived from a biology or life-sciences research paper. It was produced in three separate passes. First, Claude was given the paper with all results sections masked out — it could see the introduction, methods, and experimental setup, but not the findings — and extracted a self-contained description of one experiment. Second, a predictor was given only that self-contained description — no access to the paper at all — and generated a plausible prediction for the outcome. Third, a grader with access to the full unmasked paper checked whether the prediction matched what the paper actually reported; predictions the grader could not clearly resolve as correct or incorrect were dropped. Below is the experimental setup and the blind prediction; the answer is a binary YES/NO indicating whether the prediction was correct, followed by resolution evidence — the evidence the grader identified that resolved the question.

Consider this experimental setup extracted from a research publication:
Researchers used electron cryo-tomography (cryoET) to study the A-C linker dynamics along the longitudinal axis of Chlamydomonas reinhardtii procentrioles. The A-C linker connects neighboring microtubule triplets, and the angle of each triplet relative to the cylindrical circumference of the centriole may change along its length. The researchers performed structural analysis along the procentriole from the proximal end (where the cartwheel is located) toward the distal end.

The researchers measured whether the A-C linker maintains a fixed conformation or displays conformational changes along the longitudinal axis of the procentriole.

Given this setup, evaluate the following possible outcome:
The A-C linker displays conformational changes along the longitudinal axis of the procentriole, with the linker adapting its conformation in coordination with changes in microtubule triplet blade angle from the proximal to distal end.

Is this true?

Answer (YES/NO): YES